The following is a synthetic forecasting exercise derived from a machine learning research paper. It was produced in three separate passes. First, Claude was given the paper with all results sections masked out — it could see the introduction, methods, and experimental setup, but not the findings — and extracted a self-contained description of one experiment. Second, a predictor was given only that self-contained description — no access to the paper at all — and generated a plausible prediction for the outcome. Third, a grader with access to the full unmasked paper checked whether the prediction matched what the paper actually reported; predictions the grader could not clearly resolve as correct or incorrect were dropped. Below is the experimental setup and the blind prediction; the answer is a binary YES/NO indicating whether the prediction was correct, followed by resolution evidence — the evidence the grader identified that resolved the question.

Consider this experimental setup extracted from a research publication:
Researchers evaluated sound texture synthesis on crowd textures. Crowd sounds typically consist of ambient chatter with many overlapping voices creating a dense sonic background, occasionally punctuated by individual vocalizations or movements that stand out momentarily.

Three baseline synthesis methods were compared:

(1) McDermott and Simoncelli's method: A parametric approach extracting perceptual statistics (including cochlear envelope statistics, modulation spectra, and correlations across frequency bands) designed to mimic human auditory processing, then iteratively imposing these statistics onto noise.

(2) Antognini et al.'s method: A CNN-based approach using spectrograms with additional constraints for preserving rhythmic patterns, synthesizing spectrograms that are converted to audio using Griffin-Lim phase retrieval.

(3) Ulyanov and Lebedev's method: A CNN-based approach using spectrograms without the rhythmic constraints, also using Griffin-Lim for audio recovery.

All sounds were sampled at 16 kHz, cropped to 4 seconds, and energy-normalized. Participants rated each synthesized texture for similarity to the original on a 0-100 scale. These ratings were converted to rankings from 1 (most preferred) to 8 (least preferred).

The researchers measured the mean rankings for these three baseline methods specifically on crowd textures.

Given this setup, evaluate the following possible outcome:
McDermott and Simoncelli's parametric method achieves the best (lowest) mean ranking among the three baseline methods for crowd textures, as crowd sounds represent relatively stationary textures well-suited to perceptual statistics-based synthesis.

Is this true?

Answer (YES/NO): NO